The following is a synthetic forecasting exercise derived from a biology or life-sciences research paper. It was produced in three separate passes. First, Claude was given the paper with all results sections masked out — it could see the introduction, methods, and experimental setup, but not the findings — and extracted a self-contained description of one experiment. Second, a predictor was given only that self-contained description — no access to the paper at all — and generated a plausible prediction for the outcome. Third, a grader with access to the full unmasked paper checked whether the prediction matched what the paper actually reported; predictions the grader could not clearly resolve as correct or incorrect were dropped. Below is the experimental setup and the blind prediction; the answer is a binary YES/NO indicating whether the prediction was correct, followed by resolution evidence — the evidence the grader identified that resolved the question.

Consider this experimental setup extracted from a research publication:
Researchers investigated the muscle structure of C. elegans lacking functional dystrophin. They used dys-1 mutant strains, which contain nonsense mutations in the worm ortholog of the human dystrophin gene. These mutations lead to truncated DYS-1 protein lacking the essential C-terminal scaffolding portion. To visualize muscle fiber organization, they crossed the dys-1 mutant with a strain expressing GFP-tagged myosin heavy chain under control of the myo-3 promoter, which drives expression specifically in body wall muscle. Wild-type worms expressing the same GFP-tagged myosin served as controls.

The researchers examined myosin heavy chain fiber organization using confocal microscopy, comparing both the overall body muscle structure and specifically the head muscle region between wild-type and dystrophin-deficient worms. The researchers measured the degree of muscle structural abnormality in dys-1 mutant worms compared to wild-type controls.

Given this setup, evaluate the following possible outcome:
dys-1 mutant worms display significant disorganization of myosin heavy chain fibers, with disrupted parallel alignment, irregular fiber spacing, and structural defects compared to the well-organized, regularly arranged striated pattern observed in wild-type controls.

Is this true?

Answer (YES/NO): NO